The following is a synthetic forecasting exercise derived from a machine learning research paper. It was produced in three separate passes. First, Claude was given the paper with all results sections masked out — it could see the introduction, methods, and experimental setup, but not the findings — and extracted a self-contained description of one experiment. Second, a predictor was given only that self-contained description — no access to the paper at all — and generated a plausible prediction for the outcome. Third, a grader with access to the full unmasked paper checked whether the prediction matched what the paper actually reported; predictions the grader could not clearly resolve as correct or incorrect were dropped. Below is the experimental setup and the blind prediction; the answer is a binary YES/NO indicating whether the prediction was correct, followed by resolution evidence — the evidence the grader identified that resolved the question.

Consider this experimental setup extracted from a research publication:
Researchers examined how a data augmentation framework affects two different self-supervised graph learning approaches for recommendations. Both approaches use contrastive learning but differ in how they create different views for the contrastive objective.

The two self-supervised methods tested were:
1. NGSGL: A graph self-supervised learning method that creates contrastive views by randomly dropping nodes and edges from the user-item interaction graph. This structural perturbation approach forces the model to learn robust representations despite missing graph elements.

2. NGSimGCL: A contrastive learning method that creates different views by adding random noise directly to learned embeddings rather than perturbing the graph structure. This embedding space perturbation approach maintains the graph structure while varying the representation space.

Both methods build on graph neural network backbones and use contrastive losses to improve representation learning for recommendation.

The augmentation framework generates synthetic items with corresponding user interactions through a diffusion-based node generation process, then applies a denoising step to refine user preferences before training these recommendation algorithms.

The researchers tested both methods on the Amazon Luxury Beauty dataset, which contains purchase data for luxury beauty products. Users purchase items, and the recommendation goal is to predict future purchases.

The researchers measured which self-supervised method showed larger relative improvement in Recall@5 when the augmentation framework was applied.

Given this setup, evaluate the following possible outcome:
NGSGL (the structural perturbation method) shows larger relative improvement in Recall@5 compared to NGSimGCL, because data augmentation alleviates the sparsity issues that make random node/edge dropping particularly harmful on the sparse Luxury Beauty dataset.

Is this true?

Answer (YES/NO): YES